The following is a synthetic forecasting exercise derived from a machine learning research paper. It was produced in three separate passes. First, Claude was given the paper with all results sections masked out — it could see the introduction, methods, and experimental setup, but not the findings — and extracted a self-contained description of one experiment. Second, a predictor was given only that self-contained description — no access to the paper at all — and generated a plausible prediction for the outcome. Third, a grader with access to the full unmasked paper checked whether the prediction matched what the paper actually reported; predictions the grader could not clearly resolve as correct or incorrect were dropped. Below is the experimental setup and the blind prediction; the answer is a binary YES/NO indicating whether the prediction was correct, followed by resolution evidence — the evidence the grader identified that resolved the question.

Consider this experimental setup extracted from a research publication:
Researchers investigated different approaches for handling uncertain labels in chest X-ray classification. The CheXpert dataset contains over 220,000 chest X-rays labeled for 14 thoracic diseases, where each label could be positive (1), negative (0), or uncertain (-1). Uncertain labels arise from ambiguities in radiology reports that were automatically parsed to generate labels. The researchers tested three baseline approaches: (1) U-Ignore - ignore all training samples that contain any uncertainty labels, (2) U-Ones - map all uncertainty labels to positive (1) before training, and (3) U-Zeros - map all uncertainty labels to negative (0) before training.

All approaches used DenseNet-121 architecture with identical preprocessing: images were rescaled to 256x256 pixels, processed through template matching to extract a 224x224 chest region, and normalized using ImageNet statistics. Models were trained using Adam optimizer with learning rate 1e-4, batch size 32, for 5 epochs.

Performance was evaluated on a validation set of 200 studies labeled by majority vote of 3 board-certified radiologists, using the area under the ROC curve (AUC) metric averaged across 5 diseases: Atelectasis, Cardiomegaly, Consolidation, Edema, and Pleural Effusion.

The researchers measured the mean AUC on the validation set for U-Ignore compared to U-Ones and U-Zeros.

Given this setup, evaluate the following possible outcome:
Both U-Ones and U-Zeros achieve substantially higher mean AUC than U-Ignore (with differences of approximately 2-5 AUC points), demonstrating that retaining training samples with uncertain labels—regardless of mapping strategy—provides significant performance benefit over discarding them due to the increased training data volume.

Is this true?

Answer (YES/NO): NO